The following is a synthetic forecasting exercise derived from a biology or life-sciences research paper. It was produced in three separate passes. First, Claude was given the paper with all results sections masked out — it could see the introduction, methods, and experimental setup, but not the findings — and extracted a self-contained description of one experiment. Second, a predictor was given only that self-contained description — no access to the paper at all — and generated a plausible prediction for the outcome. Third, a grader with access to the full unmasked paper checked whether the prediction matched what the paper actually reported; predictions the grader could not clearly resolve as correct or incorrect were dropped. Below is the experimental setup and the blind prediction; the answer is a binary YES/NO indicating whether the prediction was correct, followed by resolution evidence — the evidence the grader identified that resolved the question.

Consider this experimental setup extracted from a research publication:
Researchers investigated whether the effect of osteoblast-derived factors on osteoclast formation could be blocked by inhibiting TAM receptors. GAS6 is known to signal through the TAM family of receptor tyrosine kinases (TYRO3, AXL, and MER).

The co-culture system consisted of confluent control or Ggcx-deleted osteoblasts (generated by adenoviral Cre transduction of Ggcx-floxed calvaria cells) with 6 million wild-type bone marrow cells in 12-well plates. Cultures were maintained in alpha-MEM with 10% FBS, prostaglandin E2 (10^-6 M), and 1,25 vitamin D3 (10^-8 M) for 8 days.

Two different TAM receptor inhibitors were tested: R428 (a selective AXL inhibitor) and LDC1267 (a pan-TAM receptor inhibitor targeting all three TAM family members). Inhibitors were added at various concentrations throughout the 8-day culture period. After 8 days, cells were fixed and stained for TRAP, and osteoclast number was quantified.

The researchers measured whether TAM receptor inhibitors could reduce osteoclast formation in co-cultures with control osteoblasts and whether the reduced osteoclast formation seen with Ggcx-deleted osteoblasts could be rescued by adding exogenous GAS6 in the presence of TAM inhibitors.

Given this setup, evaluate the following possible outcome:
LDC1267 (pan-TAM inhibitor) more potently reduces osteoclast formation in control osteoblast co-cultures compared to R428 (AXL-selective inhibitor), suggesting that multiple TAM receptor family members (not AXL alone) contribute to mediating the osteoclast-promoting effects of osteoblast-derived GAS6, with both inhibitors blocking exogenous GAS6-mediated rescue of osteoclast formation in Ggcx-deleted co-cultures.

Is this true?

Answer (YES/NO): NO